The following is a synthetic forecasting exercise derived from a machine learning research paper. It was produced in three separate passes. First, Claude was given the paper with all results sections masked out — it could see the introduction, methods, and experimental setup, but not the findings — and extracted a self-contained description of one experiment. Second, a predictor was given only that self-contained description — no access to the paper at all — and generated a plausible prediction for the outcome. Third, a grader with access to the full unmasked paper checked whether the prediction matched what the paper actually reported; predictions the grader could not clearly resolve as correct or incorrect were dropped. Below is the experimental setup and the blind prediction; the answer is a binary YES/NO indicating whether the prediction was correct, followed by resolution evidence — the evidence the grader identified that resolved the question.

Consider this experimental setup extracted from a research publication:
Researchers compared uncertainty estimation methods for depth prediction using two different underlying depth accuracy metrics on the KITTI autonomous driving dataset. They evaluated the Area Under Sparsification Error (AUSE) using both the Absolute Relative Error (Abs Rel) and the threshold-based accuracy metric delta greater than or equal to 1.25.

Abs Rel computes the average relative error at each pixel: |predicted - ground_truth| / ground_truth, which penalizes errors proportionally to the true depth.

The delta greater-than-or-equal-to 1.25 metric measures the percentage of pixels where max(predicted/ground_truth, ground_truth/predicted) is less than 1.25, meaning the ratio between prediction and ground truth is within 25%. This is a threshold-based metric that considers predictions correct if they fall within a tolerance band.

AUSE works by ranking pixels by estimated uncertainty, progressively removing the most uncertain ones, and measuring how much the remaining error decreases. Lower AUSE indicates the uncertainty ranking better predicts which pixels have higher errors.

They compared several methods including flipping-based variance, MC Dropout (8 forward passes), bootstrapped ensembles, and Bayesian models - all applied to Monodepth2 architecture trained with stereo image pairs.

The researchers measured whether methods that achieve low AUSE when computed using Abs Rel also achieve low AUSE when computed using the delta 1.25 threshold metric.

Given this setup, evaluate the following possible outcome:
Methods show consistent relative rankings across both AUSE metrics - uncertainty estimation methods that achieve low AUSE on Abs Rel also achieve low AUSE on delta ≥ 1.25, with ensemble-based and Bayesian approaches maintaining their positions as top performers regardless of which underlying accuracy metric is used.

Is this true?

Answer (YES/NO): NO